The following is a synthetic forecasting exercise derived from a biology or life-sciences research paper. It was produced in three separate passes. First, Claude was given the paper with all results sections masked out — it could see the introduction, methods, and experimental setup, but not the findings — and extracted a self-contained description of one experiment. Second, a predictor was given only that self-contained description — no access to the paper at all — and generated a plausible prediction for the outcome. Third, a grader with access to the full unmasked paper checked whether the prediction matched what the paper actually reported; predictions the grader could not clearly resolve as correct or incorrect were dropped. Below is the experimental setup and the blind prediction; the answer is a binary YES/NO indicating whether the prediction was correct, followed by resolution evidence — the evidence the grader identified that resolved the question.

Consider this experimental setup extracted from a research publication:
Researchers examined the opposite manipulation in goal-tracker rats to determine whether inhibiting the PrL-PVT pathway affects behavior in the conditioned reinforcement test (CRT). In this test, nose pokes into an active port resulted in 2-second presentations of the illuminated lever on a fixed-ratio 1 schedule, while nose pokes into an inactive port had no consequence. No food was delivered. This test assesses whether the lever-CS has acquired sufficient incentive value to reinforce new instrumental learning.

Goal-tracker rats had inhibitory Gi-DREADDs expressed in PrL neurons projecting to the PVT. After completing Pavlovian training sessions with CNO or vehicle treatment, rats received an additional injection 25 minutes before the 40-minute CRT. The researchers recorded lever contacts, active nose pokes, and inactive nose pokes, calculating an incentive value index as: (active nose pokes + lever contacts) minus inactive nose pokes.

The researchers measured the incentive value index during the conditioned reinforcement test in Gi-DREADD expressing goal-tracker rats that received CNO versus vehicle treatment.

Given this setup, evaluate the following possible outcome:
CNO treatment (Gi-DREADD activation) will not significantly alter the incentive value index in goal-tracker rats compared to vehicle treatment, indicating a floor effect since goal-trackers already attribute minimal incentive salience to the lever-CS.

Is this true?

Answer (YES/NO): YES